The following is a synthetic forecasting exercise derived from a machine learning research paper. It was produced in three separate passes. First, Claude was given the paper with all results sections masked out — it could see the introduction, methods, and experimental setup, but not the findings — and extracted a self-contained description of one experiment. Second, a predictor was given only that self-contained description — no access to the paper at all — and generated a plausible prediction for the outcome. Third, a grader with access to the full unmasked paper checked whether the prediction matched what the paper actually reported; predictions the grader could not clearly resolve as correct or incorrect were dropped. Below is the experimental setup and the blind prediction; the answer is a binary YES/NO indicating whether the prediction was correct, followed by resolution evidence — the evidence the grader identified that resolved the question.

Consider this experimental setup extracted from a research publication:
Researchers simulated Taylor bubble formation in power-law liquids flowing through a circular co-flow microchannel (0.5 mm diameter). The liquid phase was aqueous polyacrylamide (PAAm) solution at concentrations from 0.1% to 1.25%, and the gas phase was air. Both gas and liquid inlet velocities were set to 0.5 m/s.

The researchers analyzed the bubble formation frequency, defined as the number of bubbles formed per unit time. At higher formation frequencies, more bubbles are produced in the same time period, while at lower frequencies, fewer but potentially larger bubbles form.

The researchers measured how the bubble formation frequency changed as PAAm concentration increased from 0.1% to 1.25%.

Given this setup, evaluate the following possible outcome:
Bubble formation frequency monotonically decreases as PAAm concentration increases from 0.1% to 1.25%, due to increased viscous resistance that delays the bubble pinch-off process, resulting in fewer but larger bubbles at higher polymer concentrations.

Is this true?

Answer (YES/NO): NO